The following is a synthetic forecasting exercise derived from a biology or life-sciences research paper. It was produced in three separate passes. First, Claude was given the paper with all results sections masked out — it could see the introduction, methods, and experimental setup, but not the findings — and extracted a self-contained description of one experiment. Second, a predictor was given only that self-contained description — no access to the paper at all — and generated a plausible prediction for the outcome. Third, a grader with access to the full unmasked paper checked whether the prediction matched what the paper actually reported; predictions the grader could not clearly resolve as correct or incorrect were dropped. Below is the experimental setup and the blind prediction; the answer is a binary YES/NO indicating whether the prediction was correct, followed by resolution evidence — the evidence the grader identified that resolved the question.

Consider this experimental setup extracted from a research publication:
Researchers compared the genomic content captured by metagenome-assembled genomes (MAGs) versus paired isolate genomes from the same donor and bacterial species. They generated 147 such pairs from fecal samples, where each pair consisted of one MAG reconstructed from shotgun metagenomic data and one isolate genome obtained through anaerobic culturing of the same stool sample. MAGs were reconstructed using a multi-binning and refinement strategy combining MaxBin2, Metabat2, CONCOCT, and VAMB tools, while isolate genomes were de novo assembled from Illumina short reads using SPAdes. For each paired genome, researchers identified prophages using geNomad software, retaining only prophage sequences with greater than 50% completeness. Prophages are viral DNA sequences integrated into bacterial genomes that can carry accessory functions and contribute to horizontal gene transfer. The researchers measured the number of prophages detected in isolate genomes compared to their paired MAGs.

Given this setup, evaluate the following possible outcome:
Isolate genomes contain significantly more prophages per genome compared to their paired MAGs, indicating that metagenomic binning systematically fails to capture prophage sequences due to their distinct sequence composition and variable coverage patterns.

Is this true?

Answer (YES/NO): YES